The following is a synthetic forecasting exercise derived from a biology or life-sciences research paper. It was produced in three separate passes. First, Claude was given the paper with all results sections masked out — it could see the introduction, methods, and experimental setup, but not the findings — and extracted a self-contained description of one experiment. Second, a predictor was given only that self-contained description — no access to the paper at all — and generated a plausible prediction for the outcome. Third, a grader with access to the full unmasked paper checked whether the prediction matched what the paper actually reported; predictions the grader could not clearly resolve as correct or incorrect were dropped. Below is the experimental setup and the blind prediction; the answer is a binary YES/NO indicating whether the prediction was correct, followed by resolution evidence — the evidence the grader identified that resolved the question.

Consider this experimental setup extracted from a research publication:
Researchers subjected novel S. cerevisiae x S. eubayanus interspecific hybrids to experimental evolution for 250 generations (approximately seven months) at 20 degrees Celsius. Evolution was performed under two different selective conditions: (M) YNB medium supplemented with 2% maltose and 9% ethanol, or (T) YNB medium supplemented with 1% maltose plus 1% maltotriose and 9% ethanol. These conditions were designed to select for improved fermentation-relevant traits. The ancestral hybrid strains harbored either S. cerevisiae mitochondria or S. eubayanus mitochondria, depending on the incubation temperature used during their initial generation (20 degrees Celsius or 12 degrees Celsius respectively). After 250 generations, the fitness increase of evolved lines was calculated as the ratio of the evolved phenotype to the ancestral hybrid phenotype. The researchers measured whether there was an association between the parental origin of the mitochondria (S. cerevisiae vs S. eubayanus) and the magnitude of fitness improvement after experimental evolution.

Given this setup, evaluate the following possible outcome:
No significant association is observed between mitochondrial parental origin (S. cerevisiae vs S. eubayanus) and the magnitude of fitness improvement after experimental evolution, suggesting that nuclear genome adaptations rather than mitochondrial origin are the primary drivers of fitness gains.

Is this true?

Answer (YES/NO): NO